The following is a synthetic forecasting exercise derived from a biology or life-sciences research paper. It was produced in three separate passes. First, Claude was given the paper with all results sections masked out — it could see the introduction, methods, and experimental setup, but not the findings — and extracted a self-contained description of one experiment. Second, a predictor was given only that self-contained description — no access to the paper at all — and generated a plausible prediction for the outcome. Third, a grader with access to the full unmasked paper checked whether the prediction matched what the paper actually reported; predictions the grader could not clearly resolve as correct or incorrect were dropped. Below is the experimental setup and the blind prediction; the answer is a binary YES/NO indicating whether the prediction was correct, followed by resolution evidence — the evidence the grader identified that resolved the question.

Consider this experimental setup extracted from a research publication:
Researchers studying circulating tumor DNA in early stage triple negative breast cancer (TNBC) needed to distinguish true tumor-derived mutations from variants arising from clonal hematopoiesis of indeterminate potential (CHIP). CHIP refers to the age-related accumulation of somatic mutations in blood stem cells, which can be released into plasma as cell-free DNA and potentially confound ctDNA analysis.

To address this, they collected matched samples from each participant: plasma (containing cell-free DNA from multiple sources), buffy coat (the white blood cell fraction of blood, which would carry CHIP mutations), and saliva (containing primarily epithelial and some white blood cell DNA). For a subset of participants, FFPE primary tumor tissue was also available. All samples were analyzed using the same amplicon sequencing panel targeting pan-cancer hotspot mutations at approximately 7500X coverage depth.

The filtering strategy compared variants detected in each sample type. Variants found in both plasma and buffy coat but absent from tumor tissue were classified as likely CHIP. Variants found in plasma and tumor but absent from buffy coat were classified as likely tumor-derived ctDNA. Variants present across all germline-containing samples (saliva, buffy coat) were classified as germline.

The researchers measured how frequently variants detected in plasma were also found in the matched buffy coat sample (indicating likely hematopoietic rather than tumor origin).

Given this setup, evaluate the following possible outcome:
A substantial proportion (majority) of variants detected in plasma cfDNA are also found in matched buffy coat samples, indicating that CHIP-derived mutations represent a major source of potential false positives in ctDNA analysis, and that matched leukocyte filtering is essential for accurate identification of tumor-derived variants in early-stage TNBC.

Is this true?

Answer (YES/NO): NO